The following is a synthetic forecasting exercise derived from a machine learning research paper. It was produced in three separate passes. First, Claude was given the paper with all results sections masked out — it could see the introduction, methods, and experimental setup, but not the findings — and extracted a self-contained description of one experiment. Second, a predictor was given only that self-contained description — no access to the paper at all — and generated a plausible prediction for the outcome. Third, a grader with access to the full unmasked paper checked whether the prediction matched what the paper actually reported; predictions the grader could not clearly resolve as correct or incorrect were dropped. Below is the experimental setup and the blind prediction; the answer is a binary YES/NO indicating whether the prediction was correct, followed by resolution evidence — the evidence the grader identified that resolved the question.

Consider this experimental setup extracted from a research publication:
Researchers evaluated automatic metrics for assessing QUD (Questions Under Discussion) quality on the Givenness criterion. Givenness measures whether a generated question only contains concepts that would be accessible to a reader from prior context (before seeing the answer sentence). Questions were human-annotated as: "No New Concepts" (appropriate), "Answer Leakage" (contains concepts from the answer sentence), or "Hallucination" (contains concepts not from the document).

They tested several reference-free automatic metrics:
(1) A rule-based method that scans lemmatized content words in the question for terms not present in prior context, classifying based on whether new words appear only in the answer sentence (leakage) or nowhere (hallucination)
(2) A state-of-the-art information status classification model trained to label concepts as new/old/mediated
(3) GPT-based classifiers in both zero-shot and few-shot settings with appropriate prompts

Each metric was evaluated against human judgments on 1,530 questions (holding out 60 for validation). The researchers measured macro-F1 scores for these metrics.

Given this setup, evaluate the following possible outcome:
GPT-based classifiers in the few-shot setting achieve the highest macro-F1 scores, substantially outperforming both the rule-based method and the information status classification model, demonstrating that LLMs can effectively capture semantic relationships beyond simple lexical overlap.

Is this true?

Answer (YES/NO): NO